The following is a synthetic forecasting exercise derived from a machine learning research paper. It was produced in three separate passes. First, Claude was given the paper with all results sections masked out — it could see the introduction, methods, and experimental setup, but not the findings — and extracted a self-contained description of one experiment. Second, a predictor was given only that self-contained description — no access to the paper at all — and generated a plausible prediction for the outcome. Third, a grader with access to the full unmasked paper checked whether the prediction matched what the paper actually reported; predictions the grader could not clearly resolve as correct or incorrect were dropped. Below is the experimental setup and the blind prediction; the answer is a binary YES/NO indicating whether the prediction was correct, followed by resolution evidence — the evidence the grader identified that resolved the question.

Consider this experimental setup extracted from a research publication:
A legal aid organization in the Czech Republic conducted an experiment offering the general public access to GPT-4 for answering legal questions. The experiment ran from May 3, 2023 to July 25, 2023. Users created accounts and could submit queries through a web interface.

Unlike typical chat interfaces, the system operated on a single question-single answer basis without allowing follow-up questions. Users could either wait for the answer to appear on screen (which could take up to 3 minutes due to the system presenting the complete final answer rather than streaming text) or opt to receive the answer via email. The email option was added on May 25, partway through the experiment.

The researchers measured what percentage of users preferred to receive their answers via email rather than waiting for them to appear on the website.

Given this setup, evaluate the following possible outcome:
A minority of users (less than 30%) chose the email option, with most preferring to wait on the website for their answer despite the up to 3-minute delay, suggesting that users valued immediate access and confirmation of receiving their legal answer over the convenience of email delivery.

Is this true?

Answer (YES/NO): YES